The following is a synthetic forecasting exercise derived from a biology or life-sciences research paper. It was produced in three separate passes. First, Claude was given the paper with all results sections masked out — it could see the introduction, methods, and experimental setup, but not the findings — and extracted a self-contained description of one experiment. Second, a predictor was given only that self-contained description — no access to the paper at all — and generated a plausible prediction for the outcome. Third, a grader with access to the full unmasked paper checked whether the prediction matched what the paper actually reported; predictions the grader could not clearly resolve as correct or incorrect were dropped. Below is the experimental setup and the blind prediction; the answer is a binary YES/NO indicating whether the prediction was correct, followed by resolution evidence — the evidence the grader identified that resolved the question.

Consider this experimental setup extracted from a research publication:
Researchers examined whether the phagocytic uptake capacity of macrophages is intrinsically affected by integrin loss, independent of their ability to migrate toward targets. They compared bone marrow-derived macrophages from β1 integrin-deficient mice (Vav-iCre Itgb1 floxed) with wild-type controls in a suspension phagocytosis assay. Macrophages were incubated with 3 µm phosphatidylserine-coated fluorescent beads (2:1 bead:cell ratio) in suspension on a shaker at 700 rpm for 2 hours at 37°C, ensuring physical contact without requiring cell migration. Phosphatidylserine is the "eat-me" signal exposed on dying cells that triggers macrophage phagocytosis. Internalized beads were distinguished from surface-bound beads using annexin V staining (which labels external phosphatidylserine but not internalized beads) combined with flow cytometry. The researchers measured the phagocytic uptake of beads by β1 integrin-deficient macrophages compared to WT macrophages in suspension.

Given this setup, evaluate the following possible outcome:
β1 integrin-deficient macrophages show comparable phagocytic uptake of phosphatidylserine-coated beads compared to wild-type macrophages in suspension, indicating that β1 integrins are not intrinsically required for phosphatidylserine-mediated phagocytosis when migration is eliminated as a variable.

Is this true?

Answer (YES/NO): YES